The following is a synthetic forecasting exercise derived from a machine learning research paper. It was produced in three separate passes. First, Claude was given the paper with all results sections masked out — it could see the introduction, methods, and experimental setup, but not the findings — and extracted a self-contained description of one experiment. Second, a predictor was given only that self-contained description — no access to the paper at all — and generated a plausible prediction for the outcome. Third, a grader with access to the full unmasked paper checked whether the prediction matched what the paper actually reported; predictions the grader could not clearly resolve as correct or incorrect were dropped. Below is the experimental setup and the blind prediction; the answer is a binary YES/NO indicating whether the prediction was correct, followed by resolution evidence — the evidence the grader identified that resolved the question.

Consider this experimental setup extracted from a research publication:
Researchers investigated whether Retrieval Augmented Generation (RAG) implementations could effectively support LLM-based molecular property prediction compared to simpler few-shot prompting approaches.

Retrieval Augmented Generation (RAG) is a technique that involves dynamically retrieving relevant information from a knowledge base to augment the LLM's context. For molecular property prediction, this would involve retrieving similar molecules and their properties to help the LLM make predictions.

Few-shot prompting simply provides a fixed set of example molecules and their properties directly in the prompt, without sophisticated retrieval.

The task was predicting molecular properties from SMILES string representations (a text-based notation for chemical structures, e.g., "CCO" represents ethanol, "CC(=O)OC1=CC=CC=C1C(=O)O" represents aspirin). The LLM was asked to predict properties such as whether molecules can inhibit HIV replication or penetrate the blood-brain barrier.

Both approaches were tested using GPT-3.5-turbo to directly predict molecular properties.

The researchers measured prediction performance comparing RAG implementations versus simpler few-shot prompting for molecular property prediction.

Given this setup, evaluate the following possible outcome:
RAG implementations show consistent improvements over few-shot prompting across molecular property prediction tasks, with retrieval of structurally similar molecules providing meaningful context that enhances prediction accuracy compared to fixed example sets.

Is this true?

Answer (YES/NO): NO